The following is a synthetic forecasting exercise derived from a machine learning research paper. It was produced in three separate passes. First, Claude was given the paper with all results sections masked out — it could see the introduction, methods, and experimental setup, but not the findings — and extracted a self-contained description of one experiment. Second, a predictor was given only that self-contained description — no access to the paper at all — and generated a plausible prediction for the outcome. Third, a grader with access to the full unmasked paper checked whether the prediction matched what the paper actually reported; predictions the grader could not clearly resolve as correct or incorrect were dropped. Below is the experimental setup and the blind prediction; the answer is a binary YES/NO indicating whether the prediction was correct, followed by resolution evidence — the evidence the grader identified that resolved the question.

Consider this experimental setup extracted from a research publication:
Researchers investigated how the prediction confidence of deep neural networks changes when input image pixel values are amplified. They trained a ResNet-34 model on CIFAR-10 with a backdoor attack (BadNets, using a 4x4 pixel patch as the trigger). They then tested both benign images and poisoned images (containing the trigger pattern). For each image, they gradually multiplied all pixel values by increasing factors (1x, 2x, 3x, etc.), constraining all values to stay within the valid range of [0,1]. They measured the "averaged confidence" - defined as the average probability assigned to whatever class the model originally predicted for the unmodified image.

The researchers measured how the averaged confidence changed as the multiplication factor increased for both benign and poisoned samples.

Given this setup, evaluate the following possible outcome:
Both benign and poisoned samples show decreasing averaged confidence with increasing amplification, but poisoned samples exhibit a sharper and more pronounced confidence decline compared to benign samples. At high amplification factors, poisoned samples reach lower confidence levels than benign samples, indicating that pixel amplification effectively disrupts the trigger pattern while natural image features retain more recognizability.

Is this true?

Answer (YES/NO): NO